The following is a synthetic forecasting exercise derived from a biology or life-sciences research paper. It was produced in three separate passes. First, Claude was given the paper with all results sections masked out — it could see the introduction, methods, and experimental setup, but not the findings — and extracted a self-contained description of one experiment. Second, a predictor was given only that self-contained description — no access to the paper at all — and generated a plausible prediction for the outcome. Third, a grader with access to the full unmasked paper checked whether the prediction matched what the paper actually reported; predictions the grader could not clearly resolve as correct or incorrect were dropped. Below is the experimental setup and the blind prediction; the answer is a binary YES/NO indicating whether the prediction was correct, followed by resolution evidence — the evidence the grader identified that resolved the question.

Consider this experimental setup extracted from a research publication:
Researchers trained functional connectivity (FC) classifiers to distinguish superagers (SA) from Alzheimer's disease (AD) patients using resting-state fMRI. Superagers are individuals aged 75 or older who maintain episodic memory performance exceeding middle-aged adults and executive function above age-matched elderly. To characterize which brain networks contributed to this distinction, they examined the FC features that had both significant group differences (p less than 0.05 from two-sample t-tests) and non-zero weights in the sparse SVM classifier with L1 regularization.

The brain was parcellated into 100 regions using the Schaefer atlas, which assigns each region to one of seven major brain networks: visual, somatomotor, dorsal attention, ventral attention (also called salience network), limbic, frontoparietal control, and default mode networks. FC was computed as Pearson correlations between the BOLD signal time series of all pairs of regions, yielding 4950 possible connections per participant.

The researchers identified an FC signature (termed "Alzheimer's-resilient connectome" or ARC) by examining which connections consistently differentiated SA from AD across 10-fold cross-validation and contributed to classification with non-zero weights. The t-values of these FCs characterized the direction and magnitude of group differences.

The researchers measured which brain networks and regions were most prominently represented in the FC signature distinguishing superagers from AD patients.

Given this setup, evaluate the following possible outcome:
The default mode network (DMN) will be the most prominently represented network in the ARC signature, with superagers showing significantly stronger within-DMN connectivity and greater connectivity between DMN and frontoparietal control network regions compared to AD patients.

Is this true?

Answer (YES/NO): NO